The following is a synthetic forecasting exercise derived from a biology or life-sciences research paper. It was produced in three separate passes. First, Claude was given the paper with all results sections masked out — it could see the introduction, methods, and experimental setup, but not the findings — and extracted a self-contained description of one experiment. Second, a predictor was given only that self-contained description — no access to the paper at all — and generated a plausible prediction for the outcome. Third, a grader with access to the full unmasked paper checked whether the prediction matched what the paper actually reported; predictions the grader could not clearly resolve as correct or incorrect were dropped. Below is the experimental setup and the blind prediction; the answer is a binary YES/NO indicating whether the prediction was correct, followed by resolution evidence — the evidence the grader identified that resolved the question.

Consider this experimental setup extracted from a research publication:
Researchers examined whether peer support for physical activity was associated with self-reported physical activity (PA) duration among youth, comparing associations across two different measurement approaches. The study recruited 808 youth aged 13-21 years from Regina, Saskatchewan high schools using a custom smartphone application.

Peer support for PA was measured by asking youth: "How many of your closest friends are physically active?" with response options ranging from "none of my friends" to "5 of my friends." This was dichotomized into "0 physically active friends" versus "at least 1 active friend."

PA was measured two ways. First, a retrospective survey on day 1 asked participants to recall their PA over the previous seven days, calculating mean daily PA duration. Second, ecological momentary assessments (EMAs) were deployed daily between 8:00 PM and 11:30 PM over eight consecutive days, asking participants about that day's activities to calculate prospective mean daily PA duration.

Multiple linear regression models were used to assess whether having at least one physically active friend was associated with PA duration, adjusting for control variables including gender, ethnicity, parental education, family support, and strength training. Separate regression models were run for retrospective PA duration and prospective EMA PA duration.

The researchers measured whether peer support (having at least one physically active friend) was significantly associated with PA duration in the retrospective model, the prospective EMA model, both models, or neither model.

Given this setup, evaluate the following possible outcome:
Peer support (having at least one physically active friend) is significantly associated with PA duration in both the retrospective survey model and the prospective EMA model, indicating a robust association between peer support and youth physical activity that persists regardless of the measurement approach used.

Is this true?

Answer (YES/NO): NO